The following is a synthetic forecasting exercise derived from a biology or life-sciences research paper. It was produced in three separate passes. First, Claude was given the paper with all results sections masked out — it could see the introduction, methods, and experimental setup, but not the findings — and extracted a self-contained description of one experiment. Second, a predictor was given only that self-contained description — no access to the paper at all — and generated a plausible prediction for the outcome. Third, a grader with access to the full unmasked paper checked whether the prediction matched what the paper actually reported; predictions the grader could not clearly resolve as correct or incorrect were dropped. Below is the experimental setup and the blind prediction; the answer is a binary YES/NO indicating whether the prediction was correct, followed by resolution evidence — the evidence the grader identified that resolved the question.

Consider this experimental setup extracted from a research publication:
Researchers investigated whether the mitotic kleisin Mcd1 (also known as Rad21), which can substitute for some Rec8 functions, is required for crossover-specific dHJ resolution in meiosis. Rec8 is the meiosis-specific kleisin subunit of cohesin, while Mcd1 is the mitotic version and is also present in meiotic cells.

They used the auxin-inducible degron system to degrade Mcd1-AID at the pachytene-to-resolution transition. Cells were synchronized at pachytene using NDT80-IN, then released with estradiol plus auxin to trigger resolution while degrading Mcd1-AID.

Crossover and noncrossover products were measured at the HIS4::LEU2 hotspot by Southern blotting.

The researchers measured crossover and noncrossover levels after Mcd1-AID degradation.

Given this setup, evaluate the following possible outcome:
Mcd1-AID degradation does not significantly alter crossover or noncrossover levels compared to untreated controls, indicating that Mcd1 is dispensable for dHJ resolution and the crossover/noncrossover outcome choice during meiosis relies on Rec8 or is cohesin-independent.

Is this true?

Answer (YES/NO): YES